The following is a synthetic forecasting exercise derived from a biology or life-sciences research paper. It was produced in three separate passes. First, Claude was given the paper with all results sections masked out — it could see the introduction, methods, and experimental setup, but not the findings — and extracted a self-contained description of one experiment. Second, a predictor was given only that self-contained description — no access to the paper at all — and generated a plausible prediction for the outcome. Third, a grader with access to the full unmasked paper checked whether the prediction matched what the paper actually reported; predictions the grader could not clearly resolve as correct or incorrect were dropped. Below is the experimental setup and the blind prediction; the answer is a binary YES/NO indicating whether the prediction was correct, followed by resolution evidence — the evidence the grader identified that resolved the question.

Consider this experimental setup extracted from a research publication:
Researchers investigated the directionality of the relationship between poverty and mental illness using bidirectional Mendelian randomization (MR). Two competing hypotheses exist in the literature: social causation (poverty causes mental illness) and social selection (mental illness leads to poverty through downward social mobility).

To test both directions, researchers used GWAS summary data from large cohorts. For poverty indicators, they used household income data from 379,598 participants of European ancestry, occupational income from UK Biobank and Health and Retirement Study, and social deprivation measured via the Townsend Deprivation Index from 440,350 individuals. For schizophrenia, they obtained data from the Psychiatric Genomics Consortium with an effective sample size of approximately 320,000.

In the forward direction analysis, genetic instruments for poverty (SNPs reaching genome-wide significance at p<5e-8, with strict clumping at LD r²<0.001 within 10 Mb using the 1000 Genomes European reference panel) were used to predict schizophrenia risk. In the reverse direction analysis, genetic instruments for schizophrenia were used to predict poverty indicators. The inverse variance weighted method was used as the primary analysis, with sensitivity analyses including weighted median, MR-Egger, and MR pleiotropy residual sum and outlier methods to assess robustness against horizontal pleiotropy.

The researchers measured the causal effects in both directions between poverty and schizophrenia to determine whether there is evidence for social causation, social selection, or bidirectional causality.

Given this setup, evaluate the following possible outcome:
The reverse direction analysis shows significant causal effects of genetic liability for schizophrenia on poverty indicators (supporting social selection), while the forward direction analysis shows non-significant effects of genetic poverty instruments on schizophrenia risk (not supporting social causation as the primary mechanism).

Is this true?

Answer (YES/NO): NO